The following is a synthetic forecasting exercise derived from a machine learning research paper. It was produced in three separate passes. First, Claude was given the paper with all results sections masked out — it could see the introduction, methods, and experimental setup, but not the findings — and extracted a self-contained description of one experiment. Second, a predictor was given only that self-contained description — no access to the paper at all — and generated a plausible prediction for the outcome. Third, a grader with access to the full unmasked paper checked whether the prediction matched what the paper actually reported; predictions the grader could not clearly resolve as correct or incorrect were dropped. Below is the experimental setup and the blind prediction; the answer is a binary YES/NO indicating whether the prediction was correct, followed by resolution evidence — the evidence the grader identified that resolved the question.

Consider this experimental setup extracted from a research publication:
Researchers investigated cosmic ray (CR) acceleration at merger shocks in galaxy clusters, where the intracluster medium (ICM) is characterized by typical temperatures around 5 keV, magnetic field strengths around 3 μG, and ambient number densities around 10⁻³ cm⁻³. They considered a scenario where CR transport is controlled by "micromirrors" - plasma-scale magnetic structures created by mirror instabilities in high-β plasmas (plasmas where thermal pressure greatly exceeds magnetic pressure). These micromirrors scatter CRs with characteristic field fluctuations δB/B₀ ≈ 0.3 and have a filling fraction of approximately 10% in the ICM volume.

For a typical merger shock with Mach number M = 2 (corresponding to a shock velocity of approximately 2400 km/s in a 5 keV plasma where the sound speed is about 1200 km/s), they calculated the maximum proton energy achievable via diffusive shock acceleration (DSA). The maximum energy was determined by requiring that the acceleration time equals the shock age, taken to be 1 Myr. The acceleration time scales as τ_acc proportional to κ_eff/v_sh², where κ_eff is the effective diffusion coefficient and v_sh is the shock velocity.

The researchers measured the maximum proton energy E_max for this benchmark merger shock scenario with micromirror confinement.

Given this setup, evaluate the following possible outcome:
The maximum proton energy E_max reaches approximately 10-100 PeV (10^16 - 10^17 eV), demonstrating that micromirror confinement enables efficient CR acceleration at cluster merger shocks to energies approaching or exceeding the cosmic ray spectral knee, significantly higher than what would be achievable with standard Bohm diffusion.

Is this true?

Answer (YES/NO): NO